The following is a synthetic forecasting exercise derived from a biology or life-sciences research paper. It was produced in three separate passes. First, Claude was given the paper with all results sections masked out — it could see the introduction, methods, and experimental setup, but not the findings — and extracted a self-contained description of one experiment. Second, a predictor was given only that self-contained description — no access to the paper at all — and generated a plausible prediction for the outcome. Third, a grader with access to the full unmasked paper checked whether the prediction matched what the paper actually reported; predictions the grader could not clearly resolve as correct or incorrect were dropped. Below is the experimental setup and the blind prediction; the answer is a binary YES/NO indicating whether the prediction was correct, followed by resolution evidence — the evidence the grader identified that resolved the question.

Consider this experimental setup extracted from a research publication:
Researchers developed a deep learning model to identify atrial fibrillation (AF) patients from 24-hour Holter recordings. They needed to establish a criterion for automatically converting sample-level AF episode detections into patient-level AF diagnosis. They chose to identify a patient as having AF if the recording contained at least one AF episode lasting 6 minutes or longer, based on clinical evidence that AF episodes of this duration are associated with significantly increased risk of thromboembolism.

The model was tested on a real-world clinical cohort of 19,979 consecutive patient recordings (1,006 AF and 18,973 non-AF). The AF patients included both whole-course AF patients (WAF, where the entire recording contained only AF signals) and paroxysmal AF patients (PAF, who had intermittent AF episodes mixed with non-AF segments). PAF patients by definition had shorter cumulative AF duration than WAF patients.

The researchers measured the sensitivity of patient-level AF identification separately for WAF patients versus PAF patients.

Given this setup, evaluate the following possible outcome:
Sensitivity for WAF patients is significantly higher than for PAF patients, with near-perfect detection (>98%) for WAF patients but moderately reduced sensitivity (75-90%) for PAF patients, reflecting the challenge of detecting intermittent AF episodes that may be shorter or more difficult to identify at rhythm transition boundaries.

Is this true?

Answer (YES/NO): NO